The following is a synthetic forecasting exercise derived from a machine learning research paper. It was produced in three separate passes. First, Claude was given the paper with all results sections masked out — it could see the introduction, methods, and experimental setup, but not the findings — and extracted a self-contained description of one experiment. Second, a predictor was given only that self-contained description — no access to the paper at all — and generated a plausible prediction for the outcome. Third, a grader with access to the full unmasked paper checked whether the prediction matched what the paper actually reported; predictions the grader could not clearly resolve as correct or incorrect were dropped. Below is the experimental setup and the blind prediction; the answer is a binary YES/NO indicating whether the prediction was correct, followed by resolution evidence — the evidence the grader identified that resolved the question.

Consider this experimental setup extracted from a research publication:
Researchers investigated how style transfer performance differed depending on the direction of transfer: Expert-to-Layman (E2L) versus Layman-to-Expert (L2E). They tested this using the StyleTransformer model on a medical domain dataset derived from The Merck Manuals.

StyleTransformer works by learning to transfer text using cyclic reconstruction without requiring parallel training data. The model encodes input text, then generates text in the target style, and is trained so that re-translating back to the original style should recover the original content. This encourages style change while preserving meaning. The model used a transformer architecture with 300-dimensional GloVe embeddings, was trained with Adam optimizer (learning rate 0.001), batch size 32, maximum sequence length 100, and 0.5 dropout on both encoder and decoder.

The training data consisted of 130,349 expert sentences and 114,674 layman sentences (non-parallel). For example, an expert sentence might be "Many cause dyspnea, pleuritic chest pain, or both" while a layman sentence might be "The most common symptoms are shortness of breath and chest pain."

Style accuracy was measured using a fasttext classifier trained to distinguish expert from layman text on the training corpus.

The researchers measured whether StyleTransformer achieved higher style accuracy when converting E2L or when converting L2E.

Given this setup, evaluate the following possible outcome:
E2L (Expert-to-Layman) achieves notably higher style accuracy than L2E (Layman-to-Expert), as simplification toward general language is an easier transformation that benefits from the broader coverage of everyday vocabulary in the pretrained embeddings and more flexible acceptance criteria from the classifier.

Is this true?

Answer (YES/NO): NO